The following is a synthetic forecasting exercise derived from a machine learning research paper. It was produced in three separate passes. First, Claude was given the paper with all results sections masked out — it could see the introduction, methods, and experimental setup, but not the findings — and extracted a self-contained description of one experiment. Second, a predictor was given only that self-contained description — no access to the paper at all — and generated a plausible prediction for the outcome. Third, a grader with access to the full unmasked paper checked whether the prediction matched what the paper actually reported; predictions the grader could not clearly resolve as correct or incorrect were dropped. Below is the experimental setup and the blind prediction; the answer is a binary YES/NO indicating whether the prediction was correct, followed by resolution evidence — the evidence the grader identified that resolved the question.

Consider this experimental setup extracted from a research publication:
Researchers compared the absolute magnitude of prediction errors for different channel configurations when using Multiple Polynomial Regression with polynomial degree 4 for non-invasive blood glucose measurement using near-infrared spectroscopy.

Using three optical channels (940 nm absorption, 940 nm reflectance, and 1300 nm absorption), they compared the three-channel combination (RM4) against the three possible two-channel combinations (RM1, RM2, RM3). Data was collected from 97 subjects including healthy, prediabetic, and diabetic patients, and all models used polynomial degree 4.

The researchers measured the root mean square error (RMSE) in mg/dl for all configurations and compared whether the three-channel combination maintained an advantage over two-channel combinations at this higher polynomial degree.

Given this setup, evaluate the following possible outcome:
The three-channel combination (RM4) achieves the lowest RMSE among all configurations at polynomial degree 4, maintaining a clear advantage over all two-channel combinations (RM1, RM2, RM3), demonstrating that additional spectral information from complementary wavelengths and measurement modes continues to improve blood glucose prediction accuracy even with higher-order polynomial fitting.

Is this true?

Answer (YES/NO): YES